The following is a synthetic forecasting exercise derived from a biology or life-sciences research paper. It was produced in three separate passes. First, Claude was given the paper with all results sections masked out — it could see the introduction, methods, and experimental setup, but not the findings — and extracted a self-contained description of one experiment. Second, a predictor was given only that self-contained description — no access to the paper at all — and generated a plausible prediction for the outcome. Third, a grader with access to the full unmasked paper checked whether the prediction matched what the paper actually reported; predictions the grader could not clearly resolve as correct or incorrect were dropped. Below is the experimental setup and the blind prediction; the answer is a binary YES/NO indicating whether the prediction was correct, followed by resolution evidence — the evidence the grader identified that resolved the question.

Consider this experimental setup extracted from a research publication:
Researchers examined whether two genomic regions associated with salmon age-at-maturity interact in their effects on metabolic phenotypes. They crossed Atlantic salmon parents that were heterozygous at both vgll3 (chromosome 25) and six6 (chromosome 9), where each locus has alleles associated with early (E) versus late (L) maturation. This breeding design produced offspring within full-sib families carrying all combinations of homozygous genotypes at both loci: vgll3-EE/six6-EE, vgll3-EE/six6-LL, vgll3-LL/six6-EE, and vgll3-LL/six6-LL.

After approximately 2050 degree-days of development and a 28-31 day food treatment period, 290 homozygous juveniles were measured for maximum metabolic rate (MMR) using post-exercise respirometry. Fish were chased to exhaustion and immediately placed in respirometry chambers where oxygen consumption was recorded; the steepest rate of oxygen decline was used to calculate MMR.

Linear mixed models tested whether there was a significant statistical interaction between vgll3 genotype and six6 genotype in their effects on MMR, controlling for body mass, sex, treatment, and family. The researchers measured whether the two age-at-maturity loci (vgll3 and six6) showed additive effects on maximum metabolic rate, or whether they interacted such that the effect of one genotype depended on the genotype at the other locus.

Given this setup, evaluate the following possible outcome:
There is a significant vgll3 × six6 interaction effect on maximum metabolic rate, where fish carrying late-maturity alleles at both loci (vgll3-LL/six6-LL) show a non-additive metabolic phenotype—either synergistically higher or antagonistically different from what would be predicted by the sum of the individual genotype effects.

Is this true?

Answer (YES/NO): YES